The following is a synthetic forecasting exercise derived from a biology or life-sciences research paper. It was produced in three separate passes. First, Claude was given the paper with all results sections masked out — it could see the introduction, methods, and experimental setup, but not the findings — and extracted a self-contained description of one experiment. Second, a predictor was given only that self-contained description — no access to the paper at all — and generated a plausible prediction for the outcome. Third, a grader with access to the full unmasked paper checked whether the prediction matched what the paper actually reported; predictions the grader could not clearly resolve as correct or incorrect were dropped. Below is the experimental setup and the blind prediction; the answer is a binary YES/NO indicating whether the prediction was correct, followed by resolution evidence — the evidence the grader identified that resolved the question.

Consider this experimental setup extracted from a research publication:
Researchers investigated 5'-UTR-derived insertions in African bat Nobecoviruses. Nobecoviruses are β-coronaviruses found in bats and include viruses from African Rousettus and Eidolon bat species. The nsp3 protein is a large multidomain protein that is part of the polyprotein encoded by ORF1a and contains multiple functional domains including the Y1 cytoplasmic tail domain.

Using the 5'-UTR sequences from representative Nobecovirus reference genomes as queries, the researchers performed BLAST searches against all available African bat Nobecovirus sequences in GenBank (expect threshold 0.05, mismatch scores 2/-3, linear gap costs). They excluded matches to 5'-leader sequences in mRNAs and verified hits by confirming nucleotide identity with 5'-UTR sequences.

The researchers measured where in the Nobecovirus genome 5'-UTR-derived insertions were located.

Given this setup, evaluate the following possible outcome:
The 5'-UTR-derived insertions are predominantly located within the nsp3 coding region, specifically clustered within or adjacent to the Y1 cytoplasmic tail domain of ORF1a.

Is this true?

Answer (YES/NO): YES